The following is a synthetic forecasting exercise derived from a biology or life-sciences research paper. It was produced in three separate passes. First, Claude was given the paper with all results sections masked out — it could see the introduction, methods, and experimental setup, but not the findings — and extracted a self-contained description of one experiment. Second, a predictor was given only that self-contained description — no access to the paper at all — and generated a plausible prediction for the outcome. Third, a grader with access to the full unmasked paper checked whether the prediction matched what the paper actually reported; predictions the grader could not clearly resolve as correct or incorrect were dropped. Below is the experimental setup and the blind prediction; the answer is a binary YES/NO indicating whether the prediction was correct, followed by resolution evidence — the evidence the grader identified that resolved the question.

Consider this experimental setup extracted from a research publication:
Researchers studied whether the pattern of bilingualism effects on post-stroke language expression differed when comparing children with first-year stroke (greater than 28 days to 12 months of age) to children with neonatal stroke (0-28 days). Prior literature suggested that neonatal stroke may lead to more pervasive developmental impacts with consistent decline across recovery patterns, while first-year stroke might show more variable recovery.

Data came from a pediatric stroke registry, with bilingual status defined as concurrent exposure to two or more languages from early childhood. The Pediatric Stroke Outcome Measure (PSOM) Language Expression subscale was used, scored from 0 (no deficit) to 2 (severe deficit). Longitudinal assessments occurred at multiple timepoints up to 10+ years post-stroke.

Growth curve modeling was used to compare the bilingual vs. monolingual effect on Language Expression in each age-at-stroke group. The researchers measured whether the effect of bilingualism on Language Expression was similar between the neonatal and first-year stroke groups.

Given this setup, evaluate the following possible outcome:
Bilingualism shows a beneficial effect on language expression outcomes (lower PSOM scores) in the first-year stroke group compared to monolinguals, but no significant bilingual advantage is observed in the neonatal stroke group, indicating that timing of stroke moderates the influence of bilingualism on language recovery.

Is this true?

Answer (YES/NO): YES